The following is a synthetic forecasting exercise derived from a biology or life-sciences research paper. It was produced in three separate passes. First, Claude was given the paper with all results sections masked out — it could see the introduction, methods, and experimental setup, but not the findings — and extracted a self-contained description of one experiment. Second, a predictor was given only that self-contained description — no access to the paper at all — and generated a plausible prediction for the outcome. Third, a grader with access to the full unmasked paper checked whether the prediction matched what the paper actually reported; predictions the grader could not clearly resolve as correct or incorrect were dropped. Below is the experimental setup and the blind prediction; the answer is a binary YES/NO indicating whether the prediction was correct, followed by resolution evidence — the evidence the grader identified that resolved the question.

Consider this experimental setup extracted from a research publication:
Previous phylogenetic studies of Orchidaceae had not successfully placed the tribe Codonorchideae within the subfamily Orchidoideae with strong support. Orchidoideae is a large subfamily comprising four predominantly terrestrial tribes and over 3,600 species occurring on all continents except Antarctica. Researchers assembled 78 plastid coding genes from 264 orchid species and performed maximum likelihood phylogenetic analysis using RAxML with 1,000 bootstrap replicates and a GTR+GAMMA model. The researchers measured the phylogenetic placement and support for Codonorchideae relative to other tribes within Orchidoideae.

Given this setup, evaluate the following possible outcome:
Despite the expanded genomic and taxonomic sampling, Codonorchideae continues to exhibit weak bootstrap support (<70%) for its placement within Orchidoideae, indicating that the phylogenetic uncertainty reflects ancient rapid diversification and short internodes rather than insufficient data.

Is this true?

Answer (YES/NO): NO